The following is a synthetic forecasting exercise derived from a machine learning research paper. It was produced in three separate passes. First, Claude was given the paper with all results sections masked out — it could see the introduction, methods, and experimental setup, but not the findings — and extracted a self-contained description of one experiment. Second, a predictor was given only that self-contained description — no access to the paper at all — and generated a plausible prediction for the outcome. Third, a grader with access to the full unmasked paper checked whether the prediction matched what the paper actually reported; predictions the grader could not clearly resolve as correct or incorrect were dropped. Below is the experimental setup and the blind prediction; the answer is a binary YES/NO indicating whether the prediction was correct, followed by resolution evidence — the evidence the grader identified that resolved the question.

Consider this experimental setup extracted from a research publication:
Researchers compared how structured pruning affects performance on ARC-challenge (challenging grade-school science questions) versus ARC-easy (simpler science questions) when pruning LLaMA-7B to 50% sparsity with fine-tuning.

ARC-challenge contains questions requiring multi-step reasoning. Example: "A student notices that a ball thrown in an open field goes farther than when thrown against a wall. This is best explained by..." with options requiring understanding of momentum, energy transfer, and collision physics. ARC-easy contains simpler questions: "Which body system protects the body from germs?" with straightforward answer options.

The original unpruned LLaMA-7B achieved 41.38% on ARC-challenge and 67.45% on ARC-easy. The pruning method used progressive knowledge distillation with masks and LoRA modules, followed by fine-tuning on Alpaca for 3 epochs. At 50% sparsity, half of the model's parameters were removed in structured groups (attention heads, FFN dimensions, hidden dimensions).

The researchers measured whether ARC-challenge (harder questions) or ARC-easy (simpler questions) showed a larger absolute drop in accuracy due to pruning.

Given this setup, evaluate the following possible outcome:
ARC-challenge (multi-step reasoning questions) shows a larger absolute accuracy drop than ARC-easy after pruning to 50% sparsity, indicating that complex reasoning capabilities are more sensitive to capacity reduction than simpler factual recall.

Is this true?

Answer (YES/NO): NO